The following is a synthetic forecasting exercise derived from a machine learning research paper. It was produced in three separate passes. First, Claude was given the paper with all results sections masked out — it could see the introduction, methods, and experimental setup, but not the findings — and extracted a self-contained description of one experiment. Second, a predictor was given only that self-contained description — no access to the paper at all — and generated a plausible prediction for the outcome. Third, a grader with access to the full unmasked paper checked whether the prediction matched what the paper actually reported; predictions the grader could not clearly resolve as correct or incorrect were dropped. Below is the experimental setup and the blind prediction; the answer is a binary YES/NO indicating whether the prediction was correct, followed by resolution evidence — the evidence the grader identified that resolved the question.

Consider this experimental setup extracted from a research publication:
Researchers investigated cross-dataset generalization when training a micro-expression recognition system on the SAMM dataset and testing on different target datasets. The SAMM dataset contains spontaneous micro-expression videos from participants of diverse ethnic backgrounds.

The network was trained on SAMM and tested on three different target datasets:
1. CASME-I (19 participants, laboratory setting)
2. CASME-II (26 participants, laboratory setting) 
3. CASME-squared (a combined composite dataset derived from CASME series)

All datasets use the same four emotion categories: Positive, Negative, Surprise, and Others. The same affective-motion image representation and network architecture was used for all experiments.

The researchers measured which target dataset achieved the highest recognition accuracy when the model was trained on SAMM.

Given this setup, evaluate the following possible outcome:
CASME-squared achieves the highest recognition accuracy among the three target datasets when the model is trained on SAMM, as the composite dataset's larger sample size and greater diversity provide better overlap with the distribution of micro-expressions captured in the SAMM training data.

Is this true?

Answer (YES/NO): YES